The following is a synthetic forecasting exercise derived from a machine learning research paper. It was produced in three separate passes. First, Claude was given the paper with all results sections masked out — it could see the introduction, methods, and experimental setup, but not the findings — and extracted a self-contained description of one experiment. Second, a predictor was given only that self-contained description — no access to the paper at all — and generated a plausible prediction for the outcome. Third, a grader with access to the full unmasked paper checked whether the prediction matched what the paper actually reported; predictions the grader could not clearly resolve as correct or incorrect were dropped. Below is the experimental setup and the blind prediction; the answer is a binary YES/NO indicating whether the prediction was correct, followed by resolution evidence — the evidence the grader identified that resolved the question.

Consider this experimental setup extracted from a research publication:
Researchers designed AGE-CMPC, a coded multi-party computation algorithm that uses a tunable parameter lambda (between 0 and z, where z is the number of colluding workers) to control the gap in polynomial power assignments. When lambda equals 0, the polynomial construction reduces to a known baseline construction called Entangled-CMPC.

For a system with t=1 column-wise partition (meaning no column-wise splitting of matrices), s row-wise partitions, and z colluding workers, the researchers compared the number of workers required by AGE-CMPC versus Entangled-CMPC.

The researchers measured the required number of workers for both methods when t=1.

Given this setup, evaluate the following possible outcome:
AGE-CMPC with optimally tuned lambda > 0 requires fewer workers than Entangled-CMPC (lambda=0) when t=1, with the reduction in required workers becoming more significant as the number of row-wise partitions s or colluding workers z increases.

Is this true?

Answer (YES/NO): NO